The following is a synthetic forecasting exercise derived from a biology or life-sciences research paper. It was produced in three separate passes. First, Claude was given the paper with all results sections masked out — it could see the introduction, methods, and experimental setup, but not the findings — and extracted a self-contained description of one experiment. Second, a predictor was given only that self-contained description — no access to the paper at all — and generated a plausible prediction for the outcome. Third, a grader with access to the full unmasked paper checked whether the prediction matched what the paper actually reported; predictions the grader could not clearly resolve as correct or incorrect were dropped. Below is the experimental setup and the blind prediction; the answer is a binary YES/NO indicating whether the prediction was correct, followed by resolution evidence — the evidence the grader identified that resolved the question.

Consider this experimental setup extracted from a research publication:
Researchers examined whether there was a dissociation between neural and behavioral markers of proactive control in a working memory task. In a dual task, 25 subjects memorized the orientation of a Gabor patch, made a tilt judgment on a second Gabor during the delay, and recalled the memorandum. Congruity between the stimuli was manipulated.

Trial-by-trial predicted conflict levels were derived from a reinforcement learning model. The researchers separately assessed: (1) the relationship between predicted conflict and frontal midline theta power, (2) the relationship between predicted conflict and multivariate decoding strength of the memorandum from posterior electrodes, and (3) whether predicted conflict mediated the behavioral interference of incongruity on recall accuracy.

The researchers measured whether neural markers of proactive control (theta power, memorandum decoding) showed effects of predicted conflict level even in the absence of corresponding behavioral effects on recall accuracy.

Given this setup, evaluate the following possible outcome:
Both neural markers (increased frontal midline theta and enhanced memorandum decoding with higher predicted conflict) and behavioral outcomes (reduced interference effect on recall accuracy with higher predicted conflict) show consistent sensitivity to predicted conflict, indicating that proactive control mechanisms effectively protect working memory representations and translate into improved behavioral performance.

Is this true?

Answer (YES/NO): NO